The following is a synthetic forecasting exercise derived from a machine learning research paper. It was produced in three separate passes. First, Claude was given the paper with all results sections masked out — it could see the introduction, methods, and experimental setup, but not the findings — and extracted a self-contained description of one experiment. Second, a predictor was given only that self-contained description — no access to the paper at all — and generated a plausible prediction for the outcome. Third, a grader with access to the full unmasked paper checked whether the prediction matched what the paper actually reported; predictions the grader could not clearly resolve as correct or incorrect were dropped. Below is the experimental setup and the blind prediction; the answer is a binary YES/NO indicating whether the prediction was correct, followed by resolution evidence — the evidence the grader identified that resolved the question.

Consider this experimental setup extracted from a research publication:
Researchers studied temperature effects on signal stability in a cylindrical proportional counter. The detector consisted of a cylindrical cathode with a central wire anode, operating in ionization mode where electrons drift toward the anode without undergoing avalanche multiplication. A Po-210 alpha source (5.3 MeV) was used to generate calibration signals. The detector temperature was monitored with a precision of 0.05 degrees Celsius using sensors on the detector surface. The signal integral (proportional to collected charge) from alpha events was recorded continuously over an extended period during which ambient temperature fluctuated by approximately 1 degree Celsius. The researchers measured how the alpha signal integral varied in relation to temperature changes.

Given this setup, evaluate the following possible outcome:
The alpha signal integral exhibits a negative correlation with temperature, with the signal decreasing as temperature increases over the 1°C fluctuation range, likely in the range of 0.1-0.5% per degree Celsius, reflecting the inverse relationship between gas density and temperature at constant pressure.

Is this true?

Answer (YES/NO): NO